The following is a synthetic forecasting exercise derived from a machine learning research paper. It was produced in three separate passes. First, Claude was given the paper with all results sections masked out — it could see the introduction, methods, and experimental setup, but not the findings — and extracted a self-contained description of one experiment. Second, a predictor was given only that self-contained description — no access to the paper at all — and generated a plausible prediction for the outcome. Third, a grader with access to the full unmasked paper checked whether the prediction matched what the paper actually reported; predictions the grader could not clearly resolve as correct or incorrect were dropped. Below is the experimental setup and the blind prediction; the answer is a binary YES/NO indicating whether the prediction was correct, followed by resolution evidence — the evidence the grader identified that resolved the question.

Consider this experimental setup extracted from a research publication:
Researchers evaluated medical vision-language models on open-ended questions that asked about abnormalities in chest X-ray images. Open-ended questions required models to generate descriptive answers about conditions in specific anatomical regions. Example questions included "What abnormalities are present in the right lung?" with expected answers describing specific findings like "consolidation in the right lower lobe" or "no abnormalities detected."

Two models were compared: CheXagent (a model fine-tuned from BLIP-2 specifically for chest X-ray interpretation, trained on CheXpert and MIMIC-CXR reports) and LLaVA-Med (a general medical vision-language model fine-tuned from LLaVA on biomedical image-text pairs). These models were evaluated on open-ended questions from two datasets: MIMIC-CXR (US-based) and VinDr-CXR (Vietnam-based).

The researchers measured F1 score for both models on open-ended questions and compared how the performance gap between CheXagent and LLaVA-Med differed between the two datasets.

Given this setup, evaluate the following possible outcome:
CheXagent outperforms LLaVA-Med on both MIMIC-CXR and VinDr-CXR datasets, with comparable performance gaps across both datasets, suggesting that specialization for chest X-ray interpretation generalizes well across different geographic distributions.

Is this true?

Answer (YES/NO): NO